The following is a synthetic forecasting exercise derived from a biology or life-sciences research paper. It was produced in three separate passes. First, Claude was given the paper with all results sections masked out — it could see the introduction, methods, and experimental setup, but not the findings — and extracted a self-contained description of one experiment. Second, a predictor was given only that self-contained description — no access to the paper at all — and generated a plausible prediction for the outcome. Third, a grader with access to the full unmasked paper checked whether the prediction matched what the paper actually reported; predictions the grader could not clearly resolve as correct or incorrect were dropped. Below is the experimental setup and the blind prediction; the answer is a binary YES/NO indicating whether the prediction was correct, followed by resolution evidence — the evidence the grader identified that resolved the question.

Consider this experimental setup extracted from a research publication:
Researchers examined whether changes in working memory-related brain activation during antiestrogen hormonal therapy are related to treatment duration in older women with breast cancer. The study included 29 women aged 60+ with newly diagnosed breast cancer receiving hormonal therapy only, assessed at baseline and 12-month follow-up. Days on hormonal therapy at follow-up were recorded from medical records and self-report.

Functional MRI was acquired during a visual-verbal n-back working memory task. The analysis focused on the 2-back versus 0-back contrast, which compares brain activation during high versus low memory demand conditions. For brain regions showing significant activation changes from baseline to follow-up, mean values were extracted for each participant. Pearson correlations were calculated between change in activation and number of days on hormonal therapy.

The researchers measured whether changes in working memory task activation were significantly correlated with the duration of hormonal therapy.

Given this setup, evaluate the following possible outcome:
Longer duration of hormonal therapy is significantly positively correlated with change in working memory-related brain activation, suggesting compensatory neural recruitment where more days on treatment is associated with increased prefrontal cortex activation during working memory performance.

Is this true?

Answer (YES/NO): NO